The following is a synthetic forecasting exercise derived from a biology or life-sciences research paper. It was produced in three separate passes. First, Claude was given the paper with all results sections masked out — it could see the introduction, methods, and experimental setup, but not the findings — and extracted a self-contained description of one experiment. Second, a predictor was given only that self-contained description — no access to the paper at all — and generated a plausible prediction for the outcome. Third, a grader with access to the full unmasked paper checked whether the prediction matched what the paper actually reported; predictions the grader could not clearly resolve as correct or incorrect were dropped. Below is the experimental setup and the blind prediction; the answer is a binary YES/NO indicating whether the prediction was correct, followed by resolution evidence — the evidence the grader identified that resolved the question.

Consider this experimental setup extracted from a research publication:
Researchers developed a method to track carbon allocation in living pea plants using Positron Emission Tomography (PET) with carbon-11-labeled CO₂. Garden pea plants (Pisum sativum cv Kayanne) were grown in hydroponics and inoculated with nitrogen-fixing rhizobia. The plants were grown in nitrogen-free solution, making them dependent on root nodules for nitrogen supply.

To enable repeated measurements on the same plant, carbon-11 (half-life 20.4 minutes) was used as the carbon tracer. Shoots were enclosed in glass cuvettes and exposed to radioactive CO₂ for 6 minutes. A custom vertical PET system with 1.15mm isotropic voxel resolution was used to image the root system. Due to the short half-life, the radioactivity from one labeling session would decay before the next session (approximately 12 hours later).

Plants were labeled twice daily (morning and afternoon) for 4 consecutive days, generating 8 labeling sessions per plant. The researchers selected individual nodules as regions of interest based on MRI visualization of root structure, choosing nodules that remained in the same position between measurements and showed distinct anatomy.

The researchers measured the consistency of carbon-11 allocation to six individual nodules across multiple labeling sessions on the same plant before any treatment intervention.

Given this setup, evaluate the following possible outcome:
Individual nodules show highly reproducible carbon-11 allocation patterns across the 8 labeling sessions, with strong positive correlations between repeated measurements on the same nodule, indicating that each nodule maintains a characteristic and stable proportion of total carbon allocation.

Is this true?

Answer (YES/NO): YES